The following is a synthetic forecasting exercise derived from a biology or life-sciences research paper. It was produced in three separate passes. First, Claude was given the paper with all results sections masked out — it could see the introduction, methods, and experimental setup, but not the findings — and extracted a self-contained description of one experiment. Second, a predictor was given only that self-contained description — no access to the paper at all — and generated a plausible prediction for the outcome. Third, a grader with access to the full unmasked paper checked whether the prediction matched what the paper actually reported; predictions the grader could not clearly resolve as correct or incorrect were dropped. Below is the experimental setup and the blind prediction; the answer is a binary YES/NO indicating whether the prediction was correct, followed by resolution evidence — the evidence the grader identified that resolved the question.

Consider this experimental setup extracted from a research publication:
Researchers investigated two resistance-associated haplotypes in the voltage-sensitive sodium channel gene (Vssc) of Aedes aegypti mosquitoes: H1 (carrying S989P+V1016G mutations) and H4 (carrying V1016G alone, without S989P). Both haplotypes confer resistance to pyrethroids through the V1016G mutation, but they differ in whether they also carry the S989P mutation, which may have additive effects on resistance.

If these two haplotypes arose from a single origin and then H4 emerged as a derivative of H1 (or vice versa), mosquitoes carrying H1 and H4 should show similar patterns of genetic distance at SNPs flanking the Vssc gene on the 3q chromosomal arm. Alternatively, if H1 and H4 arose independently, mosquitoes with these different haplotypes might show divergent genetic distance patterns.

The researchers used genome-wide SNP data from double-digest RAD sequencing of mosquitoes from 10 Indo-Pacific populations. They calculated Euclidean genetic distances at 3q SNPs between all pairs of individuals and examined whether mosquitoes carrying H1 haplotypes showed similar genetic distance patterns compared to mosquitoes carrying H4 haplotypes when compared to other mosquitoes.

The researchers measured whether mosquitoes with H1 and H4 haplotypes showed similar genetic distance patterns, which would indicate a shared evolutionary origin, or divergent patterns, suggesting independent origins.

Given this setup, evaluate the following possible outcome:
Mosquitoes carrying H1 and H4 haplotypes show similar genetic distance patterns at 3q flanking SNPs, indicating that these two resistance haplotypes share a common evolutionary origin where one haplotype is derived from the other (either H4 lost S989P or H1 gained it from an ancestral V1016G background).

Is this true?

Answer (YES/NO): YES